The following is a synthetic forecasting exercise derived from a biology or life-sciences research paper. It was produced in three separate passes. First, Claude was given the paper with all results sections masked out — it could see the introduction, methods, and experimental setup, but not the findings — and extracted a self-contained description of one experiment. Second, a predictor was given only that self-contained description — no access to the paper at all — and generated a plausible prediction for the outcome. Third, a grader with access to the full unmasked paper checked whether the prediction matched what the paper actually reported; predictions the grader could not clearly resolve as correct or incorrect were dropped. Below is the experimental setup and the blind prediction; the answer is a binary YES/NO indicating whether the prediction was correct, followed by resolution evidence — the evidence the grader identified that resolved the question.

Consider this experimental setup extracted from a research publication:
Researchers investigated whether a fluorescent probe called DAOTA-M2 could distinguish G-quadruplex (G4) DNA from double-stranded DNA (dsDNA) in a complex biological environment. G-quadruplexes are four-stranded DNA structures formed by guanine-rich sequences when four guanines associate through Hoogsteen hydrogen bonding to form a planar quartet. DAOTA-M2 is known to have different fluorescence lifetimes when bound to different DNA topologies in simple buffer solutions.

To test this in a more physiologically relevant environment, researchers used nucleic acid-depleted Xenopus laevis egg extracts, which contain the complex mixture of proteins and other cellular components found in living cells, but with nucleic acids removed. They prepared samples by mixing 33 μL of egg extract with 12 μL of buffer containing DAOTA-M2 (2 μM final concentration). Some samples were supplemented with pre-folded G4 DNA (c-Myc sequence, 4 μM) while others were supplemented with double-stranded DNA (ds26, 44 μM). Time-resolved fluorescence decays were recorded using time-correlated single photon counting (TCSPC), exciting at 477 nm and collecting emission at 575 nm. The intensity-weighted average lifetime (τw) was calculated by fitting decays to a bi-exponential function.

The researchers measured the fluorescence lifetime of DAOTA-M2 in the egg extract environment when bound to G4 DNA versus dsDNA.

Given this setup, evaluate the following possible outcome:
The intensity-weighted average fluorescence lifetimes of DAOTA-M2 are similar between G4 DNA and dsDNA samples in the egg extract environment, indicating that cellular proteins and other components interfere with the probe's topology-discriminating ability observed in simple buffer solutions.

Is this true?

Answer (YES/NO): NO